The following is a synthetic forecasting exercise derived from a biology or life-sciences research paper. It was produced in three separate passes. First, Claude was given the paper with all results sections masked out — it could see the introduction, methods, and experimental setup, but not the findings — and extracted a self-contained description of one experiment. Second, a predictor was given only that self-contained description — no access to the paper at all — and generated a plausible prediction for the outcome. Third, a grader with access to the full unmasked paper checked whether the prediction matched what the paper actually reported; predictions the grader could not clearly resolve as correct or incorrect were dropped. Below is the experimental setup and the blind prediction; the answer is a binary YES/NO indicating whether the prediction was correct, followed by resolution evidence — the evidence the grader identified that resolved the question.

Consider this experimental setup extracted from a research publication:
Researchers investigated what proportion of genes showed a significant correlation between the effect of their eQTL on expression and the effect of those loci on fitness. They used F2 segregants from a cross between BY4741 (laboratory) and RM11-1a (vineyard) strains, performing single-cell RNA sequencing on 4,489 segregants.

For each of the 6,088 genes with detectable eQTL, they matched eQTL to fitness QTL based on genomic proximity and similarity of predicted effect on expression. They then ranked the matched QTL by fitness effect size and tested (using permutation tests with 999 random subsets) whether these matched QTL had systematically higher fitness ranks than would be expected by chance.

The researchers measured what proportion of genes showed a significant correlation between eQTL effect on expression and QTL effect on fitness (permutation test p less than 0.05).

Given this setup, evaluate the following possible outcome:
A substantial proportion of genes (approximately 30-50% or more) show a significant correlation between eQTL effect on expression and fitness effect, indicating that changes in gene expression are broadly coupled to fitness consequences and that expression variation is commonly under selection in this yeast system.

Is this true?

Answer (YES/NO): YES